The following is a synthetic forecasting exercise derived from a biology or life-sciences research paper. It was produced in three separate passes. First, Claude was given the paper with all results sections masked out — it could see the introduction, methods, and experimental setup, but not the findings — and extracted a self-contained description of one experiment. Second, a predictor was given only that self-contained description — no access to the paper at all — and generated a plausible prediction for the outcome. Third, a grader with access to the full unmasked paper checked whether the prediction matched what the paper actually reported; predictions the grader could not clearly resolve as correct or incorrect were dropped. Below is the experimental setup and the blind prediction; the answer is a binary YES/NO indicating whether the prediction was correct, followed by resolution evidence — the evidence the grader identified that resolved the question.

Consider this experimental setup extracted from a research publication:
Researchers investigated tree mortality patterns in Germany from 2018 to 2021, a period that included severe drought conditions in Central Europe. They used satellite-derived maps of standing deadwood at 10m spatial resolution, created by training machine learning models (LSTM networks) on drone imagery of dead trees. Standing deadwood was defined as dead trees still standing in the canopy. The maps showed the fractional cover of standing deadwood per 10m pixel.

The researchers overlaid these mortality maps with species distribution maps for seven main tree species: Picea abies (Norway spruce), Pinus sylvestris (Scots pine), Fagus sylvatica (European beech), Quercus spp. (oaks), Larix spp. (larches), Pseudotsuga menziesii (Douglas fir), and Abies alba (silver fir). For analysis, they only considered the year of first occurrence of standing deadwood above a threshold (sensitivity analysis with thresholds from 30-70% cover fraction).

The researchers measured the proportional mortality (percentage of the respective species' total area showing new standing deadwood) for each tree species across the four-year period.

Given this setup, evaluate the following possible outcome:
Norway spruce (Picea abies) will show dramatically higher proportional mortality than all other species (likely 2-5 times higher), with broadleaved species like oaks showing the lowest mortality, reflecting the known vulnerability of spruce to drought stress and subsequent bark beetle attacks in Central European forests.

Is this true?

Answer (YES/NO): NO